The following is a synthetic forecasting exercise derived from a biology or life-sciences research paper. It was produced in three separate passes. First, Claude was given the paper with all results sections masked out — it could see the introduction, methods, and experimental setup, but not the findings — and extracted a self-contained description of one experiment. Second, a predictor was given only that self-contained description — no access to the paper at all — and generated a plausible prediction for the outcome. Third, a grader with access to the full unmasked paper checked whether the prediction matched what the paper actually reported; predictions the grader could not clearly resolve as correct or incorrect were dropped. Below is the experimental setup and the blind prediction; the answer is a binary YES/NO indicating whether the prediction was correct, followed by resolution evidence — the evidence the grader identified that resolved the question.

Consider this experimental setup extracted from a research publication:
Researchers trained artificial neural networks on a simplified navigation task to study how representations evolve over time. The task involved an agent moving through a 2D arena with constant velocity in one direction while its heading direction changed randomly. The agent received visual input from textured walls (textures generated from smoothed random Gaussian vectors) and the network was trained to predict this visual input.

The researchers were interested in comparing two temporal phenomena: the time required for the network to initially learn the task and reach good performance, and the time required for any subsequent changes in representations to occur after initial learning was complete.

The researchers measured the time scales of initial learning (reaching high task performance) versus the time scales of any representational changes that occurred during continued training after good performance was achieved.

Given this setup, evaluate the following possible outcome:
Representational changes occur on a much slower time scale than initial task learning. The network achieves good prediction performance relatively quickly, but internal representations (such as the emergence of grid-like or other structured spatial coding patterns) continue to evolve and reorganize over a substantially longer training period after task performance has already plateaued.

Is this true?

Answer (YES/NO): YES